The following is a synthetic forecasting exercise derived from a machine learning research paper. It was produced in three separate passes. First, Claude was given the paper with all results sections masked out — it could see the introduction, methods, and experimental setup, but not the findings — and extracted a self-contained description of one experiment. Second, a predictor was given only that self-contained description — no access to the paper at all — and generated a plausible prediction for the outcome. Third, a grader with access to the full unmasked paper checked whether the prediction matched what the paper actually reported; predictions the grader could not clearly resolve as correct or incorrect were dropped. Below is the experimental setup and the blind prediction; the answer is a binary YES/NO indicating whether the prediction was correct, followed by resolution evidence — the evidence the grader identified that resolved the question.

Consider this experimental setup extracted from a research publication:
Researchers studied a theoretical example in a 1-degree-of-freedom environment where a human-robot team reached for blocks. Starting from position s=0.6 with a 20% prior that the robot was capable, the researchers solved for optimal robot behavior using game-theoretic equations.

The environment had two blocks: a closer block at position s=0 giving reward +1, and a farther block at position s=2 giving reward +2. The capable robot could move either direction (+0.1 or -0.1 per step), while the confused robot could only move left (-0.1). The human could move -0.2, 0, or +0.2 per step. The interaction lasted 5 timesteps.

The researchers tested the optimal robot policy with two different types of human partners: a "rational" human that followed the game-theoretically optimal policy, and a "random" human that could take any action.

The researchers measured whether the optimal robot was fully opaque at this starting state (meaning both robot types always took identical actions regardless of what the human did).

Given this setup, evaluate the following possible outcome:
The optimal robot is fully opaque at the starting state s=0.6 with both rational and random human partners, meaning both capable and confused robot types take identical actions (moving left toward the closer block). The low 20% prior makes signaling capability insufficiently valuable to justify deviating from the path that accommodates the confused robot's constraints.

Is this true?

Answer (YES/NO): YES